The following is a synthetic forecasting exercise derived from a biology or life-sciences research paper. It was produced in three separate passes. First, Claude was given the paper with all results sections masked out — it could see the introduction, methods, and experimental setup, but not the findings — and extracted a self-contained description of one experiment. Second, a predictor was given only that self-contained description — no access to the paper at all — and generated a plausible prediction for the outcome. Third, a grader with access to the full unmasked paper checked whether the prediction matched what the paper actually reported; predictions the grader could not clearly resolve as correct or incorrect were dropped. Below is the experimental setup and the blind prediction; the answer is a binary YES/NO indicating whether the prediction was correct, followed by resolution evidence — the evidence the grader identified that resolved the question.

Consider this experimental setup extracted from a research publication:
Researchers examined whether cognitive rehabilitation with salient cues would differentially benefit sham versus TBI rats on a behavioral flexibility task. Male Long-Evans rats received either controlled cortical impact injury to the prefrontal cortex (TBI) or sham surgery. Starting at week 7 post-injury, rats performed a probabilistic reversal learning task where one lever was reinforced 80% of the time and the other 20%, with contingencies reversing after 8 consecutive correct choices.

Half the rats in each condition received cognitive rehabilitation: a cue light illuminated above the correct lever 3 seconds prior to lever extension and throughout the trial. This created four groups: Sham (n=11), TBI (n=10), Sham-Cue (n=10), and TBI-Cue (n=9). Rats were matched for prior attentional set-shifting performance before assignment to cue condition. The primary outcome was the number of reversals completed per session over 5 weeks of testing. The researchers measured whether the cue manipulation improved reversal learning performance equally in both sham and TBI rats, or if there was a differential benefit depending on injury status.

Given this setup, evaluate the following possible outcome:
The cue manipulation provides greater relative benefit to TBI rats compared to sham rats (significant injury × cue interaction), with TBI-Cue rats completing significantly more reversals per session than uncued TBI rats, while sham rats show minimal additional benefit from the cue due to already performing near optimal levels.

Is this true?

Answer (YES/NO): NO